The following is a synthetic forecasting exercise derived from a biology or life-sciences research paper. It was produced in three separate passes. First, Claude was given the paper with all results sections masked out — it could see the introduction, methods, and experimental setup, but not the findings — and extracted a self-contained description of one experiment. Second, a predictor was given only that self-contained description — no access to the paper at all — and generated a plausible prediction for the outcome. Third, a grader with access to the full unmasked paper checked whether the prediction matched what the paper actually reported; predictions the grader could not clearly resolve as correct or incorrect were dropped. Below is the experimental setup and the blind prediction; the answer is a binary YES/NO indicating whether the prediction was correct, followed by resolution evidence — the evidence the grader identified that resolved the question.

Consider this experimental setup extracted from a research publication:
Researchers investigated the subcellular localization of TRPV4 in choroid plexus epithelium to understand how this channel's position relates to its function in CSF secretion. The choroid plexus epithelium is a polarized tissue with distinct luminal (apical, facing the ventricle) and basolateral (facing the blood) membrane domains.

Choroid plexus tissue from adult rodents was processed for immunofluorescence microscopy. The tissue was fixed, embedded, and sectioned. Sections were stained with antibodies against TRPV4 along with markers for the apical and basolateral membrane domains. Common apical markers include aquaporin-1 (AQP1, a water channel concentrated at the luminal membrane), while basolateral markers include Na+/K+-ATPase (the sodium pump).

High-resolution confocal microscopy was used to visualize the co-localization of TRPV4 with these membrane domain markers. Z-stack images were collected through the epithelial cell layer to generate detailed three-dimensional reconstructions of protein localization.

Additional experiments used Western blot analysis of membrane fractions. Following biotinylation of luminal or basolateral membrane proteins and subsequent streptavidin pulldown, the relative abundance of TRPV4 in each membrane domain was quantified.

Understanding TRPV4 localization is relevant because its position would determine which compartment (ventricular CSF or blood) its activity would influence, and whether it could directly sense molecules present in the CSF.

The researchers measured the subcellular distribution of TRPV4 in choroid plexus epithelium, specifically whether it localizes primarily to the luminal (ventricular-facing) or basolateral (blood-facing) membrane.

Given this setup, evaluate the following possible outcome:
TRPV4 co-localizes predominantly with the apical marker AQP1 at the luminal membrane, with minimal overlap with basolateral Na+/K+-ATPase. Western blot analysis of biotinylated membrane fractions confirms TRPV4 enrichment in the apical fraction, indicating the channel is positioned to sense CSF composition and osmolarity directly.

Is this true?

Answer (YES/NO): YES